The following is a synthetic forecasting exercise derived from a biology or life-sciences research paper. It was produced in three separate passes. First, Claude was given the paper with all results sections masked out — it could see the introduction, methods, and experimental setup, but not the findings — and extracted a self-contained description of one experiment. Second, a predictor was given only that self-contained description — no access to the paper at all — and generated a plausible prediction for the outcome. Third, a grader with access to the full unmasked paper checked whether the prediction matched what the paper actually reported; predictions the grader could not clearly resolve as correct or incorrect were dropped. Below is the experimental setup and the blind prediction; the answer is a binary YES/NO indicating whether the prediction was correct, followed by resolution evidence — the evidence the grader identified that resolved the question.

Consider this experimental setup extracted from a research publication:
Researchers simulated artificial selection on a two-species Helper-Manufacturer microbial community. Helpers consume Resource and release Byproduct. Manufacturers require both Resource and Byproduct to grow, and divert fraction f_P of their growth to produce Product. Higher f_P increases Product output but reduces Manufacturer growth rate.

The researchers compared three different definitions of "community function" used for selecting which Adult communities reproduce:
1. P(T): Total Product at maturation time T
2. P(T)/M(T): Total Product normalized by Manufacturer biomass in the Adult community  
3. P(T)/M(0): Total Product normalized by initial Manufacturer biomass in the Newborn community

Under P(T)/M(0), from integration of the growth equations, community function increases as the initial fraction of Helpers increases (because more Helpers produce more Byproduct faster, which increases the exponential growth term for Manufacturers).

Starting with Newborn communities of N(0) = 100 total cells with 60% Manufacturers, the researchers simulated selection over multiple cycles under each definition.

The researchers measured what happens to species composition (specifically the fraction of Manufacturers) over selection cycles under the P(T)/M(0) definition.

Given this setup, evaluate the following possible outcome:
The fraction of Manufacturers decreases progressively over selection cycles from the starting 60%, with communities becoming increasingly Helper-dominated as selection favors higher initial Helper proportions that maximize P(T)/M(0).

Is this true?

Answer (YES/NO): YES